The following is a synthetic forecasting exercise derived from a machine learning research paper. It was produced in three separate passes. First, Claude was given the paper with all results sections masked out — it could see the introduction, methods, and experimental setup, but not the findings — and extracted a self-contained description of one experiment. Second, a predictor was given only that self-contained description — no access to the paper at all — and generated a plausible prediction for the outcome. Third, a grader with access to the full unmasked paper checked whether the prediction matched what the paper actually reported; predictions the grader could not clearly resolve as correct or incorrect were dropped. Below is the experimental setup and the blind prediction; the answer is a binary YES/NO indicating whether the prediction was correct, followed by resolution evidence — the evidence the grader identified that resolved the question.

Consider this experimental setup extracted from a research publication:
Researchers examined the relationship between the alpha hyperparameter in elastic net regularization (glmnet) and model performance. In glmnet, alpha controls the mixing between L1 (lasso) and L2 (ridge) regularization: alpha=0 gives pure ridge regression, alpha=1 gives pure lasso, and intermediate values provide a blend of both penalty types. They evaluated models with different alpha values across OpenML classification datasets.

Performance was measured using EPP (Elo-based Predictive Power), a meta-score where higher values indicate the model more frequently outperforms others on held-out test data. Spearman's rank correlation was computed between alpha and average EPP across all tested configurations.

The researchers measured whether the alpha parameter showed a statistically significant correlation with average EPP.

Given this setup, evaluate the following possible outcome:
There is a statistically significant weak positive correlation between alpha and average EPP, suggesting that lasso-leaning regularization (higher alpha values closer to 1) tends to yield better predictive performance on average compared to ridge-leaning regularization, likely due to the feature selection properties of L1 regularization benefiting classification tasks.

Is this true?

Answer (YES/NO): NO